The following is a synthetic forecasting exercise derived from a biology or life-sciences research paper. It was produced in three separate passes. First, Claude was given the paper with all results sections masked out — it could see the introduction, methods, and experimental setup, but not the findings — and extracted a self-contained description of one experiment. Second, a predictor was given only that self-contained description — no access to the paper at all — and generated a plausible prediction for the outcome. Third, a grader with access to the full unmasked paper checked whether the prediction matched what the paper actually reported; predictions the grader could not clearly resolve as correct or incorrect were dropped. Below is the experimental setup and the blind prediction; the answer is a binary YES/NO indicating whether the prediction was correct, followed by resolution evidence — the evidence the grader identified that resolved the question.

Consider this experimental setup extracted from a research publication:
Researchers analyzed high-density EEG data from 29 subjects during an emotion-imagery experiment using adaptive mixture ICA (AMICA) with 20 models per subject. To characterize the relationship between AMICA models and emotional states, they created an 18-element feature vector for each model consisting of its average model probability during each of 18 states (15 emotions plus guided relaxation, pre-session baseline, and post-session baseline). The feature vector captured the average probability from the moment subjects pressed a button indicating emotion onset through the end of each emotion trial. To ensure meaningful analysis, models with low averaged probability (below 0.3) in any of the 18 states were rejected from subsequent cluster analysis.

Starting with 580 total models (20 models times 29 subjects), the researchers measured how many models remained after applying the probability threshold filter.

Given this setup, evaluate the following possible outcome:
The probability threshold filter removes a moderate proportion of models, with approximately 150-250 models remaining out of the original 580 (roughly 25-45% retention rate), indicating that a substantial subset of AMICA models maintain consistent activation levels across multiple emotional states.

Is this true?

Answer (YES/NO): NO